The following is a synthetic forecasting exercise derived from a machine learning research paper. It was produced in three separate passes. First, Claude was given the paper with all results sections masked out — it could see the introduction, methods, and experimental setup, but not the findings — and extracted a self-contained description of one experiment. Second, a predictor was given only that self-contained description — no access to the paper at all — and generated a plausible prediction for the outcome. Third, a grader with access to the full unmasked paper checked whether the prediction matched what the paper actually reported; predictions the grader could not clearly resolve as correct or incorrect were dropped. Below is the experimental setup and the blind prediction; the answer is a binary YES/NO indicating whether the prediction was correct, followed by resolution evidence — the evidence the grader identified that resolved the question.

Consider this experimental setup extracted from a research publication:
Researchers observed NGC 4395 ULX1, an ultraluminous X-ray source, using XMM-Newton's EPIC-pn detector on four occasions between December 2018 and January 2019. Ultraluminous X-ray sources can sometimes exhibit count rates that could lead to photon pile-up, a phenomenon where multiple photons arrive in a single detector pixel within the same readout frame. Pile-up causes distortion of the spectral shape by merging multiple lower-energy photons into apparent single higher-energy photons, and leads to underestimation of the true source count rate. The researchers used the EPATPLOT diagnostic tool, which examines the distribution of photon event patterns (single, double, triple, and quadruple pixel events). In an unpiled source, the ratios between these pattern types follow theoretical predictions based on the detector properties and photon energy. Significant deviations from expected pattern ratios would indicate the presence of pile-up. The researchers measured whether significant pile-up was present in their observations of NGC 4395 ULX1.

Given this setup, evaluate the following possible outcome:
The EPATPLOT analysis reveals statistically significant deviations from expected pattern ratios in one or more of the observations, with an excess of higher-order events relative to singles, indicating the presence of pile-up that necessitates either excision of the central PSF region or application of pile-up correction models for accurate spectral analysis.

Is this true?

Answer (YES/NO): NO